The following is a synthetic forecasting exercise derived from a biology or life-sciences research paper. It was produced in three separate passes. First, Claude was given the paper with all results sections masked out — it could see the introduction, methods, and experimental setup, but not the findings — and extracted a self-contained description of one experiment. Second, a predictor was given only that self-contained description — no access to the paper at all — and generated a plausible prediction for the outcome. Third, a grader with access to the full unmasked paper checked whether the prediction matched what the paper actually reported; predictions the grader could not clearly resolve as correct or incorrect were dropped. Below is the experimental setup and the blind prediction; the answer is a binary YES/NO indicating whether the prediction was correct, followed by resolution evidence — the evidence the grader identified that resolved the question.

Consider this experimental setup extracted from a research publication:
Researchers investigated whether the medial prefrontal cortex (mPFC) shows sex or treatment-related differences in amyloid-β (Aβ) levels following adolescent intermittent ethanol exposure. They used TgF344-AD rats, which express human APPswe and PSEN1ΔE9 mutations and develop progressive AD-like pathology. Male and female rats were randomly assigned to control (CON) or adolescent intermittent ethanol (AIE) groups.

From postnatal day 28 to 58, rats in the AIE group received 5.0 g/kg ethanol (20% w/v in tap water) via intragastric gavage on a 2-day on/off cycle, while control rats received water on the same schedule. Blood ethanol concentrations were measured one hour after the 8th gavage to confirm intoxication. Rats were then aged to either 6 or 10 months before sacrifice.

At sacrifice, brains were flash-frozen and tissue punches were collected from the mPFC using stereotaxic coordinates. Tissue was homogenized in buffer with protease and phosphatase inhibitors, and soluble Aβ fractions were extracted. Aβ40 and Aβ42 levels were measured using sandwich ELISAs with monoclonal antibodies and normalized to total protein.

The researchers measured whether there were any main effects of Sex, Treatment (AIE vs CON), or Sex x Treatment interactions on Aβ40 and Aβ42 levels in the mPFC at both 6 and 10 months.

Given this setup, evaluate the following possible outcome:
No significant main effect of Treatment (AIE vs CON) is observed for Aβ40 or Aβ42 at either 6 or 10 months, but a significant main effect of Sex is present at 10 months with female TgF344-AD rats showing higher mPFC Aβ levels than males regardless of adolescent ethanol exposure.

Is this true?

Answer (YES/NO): NO